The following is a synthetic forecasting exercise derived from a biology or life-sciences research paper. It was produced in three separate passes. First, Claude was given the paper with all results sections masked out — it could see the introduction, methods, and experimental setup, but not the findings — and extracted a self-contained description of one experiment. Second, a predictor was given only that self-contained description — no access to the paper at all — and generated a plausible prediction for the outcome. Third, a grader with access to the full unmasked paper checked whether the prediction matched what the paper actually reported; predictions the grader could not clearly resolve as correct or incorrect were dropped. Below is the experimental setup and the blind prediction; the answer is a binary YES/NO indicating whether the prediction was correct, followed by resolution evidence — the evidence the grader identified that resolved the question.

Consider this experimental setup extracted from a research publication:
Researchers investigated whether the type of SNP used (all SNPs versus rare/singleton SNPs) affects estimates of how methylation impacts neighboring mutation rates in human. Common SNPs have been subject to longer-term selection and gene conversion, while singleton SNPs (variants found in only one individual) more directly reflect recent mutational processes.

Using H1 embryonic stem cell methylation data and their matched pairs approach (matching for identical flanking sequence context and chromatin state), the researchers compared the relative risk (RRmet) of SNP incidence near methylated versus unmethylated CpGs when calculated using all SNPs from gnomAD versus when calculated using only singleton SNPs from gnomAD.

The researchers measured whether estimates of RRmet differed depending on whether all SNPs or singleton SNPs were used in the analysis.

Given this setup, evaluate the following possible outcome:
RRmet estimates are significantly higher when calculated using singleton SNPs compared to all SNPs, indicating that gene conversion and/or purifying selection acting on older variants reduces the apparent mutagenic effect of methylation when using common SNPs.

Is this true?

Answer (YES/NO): NO